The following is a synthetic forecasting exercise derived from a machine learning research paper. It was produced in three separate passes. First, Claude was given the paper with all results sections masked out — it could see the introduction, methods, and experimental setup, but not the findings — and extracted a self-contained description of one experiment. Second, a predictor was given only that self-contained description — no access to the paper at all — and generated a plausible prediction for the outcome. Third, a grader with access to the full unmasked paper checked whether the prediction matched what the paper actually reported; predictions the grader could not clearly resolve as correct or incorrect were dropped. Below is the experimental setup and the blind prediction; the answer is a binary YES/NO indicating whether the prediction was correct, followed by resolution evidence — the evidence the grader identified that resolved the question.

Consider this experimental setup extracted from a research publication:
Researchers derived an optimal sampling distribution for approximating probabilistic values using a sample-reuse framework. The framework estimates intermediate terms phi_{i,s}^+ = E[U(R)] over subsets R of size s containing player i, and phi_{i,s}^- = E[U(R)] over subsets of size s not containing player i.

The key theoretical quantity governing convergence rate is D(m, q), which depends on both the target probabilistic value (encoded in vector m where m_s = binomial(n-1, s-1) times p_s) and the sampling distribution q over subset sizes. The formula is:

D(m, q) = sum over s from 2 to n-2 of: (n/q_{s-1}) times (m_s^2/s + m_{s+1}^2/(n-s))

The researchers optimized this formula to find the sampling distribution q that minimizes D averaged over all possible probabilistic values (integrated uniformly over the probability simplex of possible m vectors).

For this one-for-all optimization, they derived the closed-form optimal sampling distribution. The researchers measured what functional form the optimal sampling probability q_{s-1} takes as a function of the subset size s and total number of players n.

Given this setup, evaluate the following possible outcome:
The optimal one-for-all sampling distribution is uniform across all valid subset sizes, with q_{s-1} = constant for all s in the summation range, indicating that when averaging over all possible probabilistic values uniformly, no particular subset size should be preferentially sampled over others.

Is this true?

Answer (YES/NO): NO